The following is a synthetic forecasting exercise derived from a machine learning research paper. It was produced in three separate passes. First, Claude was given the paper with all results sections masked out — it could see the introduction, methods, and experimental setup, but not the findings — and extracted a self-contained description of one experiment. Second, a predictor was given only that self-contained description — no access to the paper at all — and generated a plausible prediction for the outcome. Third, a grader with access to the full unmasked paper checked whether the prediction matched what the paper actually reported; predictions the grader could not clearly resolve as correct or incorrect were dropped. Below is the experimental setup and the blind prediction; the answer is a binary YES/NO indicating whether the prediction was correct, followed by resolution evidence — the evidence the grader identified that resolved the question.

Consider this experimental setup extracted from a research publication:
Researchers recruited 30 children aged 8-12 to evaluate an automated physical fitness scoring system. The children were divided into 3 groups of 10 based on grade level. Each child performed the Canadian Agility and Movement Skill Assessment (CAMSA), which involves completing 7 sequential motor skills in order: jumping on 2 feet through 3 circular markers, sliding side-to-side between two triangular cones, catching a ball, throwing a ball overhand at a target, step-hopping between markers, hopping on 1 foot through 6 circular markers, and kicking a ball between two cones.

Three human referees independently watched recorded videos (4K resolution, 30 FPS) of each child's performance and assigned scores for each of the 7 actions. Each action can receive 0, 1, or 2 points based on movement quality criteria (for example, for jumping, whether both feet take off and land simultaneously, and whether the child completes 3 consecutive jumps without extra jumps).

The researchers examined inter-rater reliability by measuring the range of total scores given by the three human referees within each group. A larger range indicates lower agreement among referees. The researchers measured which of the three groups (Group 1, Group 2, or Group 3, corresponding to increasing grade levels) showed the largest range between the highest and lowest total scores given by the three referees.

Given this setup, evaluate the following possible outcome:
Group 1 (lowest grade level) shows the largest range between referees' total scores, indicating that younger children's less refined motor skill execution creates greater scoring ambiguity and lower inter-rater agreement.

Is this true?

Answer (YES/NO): NO